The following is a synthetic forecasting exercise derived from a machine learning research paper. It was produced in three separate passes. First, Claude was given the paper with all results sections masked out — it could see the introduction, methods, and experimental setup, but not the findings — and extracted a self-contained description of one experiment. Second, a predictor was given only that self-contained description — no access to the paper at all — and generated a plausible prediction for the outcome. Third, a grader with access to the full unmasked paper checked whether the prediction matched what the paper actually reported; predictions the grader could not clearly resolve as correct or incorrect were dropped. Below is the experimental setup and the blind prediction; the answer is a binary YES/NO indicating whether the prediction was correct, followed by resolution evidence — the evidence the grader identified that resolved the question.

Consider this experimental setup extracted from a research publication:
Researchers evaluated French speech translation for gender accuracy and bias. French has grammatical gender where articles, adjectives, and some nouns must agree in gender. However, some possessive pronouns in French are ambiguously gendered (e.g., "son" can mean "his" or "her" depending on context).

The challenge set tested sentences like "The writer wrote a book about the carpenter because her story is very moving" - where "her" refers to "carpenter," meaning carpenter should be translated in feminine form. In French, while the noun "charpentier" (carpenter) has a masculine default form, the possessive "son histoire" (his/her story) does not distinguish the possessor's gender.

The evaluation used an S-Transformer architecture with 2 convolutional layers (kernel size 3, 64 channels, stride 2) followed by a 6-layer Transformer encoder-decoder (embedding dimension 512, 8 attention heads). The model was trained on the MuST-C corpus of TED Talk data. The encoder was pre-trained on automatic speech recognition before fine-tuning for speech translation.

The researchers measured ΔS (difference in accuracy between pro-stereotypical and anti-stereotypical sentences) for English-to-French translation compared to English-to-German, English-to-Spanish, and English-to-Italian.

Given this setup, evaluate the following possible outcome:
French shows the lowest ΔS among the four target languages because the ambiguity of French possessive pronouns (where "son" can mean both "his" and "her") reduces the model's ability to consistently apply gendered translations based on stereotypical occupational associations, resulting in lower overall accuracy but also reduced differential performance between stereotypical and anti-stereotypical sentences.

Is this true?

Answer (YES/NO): NO